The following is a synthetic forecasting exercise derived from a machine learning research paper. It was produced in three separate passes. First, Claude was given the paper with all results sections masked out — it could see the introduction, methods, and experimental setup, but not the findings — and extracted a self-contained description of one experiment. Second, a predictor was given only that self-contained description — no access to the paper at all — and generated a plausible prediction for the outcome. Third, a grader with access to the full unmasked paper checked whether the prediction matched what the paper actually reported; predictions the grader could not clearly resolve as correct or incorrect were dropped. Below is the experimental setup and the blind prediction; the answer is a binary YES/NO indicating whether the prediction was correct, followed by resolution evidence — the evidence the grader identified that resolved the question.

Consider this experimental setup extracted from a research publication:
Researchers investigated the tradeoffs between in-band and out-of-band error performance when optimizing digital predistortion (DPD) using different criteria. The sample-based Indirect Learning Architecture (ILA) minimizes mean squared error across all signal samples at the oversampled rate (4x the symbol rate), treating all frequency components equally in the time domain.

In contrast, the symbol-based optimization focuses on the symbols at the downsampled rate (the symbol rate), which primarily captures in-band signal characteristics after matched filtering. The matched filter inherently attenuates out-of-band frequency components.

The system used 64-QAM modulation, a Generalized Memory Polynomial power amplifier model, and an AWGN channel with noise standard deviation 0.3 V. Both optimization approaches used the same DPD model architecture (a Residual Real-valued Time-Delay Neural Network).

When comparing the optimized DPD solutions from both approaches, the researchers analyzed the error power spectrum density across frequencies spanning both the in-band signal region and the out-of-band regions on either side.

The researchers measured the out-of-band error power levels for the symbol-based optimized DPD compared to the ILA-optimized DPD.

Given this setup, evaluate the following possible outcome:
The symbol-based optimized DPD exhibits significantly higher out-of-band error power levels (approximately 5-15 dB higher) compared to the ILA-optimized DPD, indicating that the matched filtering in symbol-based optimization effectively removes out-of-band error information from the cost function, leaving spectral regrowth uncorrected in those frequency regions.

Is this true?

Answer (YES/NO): NO